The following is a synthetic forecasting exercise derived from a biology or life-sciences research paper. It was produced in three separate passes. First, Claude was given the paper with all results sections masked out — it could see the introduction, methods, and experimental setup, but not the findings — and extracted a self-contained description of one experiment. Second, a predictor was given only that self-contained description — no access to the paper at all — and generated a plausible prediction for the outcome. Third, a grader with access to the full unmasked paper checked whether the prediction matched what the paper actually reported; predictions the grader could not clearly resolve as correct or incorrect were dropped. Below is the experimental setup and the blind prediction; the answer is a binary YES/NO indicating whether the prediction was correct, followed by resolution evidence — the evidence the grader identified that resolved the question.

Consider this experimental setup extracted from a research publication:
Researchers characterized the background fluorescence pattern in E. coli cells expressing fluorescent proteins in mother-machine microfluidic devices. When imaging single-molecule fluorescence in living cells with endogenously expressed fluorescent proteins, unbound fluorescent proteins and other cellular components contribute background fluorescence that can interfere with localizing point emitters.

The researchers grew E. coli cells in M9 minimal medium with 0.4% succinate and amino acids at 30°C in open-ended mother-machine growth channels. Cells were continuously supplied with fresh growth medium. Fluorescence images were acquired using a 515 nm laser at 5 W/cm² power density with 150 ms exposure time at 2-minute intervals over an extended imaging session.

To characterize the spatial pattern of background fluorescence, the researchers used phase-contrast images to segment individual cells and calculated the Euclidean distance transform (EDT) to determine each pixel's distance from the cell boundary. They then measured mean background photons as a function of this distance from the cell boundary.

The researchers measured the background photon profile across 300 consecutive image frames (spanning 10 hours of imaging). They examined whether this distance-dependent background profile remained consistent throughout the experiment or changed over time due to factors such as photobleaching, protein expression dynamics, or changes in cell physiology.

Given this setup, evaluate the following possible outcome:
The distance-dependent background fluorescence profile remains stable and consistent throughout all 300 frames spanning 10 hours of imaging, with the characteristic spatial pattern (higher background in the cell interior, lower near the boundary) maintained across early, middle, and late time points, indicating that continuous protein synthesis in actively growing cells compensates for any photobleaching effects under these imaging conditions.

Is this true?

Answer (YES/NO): YES